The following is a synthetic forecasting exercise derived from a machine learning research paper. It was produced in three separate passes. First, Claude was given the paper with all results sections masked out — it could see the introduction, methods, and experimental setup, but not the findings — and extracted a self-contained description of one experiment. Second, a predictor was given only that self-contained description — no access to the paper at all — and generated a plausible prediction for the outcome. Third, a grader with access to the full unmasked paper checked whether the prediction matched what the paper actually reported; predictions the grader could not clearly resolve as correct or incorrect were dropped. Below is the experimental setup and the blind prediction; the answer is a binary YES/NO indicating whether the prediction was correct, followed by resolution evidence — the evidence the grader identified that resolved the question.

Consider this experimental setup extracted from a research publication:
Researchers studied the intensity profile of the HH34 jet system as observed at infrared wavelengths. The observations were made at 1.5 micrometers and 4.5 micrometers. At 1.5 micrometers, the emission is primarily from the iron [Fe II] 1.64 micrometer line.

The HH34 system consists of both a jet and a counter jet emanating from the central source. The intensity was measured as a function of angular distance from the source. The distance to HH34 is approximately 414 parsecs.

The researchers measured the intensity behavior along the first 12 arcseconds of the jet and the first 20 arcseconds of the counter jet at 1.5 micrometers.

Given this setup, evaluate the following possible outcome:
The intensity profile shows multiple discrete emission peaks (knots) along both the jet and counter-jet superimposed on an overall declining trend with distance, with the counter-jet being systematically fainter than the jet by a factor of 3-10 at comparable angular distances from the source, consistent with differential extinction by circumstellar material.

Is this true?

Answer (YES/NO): NO